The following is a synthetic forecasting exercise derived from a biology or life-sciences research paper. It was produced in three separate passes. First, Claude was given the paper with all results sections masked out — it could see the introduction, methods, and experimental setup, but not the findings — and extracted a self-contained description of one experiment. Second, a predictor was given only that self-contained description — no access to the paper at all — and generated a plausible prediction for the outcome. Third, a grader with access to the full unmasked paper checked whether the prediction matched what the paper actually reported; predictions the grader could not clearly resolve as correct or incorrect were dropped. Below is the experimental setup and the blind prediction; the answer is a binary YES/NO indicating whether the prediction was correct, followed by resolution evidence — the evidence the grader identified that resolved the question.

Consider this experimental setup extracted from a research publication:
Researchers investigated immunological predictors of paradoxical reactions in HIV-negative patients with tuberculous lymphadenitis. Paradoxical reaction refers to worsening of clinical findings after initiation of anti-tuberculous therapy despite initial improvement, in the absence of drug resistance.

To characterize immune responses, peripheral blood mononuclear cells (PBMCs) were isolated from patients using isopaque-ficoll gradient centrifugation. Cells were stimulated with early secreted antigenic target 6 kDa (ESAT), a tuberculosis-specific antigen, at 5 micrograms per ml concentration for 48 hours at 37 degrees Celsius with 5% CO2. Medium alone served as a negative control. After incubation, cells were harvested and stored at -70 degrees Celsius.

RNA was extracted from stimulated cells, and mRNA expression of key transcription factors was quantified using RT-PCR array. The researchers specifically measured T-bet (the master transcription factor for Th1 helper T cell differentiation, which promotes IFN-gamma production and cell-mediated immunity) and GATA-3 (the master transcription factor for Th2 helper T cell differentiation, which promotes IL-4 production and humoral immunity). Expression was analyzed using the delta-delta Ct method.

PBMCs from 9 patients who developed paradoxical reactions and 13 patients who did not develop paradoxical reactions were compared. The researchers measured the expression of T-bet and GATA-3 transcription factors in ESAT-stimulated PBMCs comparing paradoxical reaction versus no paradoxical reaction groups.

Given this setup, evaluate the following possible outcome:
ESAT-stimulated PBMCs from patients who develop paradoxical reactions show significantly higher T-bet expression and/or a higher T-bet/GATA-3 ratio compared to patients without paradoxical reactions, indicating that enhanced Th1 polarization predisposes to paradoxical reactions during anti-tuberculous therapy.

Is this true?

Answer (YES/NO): NO